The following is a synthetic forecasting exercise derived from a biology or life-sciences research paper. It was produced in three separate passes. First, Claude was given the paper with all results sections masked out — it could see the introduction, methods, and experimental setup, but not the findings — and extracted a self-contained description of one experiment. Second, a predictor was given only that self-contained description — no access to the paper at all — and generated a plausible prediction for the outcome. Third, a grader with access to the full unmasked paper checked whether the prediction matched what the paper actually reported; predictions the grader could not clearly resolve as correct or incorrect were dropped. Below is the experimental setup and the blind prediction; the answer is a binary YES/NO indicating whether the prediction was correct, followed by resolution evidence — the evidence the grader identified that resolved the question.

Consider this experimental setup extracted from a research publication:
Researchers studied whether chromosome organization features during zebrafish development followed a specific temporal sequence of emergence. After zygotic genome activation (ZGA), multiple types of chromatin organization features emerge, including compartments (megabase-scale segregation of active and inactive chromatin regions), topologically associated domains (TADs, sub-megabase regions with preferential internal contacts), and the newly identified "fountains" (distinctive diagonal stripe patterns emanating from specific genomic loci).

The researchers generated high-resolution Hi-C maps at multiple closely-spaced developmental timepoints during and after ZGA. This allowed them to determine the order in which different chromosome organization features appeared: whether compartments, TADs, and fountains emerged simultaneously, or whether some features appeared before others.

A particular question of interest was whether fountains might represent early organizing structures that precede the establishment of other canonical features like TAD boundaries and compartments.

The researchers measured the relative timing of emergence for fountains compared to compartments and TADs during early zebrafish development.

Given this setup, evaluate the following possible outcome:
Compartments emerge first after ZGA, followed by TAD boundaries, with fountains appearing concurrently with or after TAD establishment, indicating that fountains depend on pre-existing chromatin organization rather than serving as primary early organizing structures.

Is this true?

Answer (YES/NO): NO